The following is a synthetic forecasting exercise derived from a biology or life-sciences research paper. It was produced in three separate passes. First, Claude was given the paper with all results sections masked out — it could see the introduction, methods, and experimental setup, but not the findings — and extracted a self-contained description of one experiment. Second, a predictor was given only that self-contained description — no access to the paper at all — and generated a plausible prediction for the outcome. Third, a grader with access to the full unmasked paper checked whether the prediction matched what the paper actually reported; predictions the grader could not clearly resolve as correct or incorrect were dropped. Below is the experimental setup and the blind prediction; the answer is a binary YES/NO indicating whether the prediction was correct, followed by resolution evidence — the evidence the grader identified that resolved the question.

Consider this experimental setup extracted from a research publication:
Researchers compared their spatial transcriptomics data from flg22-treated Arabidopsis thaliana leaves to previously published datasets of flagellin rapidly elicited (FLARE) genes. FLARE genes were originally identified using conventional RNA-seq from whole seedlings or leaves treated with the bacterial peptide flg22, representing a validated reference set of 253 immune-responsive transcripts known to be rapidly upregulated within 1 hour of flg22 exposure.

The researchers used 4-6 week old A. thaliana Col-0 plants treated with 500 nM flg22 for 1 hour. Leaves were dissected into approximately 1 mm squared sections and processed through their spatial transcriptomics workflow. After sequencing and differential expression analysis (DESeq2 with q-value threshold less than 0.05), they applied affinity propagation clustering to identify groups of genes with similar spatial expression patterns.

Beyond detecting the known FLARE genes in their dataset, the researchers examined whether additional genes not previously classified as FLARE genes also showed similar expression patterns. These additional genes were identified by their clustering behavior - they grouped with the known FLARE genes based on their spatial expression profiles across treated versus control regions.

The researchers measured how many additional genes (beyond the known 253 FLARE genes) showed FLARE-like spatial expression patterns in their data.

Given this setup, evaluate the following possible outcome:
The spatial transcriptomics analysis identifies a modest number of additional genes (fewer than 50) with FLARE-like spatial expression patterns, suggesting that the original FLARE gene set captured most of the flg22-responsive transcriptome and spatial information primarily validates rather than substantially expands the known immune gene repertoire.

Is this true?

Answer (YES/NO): NO